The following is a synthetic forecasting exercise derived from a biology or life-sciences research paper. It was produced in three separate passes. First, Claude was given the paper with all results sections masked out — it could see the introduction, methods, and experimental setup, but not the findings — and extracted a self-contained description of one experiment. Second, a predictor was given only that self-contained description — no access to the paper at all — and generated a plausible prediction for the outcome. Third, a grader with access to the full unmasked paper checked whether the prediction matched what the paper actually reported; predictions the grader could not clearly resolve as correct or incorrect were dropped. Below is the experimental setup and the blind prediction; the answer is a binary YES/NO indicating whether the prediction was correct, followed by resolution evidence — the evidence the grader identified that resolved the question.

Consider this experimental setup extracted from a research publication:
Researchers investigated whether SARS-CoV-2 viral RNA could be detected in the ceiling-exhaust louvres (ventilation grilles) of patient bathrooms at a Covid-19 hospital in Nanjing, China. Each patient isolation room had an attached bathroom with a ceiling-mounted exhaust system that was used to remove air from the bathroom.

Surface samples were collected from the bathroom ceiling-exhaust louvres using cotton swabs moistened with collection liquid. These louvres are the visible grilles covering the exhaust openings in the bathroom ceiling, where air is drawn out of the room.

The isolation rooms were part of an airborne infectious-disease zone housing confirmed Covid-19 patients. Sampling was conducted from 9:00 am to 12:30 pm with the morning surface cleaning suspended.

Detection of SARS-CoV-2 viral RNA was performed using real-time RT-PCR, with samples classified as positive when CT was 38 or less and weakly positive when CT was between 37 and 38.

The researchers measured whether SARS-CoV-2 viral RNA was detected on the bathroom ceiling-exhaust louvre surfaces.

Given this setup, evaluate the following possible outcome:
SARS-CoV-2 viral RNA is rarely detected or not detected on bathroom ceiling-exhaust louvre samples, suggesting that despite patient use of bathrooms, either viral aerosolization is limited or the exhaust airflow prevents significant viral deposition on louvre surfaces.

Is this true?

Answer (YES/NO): NO